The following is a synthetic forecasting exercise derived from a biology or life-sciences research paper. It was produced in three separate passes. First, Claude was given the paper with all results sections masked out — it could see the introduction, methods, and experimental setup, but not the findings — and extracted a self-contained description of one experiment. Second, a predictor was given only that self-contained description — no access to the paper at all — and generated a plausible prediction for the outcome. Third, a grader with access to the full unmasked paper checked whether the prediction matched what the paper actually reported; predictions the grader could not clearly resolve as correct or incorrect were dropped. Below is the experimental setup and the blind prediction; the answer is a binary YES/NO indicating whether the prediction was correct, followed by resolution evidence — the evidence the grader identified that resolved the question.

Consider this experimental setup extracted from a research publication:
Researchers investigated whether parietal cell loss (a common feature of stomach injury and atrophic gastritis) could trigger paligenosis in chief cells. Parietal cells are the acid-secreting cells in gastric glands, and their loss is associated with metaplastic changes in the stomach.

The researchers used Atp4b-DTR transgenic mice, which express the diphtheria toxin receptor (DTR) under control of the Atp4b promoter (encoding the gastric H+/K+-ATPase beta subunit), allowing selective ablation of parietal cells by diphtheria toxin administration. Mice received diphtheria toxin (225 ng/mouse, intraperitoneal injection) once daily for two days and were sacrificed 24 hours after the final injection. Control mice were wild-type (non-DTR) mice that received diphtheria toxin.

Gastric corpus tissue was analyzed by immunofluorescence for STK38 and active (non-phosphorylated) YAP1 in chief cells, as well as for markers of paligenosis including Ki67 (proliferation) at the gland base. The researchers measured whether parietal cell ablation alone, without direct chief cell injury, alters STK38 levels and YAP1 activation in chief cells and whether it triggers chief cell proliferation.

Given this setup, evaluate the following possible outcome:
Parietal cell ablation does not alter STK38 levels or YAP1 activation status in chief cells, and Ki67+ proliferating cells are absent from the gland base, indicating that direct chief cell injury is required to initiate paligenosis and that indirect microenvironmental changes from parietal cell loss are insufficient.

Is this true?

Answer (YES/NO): YES